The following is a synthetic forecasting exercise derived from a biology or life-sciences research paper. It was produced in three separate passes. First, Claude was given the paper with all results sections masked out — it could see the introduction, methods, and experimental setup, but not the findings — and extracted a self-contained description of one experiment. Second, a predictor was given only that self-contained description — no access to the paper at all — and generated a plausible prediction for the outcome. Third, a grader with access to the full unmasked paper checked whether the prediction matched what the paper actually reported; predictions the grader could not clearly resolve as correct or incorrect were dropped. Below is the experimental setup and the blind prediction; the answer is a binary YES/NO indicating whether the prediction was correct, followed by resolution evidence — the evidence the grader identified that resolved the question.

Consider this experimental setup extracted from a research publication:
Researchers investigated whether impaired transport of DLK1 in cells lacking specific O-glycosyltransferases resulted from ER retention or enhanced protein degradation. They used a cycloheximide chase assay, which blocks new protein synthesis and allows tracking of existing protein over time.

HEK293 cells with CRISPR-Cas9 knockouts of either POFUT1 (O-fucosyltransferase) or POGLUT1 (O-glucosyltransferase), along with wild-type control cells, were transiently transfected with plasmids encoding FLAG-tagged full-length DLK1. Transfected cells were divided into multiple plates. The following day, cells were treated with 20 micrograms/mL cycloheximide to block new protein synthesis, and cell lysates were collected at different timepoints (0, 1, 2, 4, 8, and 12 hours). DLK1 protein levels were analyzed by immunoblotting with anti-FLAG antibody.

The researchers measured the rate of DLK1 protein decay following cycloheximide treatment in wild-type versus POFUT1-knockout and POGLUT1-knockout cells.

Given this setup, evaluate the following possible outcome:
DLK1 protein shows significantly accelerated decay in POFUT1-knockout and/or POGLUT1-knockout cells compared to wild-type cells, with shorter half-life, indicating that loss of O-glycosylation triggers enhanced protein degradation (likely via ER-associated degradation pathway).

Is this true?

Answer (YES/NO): NO